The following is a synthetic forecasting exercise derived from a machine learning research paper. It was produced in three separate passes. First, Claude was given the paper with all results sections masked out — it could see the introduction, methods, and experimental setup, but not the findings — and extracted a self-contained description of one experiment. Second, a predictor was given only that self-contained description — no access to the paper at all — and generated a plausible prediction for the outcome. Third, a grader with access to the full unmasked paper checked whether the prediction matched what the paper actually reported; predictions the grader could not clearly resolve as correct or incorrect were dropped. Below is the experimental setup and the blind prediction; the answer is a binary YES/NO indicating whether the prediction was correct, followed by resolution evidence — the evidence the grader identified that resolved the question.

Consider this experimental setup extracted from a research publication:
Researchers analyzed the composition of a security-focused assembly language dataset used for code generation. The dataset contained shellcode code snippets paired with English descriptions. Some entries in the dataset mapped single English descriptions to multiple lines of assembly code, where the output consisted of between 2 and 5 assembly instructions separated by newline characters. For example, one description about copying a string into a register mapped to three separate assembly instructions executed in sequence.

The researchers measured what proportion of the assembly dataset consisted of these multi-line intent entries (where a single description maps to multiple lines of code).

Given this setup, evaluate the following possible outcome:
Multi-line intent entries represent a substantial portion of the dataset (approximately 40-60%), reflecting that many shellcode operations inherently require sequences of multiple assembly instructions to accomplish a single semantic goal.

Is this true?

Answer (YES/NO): NO